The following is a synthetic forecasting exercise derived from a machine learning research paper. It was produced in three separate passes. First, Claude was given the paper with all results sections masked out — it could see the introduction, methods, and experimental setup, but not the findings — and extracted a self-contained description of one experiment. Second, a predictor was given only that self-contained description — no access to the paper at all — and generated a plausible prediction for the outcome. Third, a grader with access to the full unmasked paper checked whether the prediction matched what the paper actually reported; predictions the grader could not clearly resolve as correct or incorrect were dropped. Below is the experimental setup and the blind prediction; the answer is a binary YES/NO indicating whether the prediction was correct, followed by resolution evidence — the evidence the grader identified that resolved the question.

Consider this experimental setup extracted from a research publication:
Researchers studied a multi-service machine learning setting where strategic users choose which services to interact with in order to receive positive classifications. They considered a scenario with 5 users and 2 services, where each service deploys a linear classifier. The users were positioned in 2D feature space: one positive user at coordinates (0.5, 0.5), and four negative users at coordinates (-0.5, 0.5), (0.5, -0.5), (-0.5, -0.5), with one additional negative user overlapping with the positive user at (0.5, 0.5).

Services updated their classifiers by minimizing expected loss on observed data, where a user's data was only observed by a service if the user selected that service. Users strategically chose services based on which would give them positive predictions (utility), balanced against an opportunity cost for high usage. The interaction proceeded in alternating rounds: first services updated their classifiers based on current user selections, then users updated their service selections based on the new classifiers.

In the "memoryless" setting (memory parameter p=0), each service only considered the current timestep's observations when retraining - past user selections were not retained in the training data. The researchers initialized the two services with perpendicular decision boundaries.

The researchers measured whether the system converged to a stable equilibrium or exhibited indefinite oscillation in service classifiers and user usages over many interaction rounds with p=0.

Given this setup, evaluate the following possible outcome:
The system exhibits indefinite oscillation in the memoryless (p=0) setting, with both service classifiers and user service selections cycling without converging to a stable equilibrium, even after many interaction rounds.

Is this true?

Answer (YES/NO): YES